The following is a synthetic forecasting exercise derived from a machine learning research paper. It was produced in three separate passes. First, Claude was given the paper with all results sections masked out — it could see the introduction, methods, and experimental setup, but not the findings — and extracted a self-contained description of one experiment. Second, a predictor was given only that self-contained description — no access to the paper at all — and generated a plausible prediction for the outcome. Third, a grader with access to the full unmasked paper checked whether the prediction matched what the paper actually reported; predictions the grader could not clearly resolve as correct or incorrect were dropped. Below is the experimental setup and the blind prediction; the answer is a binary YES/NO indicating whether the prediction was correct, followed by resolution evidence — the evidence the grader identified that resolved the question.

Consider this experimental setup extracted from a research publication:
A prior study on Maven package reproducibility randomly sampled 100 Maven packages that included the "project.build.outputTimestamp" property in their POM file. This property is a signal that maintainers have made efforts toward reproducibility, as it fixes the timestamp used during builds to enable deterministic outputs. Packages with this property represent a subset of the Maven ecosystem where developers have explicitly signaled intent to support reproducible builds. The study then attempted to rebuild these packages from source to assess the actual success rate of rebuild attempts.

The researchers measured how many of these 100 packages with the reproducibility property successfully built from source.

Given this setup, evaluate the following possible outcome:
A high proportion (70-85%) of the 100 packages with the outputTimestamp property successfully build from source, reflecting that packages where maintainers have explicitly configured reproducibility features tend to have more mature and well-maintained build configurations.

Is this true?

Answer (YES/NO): NO